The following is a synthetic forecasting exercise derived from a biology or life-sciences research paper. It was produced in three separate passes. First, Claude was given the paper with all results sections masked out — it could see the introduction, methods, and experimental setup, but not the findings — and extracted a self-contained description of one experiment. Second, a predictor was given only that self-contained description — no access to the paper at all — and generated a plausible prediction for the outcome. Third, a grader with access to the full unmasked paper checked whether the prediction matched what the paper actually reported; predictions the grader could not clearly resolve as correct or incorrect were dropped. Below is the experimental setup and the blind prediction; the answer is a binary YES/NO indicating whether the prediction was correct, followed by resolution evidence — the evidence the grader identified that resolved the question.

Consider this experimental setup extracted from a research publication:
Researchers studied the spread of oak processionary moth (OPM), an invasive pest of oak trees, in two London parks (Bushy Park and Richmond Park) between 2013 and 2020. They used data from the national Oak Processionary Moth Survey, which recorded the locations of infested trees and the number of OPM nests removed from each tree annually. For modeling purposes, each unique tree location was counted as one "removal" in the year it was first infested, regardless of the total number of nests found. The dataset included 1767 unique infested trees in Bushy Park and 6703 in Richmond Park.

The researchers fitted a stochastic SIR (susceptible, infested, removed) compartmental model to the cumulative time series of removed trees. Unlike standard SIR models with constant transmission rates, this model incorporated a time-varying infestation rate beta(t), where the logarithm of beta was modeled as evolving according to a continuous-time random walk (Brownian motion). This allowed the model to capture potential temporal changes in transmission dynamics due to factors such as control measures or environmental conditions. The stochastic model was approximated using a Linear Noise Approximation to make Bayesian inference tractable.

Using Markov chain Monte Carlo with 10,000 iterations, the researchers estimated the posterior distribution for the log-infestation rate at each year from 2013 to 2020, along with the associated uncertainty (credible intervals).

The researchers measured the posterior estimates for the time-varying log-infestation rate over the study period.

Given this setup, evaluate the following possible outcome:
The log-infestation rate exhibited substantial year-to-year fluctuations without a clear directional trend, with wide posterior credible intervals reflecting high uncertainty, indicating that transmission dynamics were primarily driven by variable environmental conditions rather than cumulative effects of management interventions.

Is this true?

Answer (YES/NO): NO